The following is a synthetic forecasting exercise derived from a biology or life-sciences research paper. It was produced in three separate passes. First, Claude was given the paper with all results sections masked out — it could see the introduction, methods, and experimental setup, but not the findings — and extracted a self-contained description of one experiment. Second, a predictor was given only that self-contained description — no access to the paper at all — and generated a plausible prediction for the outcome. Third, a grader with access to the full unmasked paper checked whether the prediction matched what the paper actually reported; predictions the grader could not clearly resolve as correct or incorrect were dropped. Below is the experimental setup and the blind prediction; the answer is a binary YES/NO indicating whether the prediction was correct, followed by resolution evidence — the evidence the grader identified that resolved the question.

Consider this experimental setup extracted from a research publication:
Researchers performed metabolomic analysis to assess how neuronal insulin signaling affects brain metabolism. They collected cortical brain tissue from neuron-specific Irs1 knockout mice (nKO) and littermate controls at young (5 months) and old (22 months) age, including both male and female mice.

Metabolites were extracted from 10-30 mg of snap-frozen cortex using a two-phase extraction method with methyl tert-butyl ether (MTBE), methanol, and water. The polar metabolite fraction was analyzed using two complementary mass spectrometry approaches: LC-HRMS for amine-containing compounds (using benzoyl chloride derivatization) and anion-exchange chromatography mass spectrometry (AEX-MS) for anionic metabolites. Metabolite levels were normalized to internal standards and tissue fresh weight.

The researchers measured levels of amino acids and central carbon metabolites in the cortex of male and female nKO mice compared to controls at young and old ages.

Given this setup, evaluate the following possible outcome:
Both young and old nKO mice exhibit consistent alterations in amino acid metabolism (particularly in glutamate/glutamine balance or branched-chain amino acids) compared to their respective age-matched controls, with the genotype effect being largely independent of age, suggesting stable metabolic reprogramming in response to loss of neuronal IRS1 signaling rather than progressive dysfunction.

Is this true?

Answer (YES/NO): NO